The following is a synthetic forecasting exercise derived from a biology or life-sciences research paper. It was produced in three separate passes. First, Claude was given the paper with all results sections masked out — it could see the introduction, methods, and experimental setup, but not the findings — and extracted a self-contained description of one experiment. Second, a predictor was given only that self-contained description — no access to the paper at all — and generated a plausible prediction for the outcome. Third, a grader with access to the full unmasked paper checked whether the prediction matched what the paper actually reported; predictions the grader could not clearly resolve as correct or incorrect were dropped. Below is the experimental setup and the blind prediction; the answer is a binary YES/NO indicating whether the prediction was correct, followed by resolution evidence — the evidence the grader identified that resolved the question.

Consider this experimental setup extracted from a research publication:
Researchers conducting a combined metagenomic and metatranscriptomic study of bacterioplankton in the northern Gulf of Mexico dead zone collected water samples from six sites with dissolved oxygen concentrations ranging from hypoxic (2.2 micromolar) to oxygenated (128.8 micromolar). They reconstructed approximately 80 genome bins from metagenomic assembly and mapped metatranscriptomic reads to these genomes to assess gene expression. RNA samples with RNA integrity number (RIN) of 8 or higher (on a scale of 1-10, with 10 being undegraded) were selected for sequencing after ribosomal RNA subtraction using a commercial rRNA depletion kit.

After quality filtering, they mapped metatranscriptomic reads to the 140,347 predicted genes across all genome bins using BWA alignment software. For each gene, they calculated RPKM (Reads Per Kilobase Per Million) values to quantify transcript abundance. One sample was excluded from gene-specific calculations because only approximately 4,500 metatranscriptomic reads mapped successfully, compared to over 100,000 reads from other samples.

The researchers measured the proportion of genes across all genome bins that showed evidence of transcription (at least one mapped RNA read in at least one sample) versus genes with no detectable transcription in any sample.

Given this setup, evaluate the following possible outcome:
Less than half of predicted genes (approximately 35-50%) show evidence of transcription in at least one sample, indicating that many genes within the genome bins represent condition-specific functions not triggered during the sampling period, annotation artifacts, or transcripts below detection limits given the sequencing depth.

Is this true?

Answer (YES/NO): NO